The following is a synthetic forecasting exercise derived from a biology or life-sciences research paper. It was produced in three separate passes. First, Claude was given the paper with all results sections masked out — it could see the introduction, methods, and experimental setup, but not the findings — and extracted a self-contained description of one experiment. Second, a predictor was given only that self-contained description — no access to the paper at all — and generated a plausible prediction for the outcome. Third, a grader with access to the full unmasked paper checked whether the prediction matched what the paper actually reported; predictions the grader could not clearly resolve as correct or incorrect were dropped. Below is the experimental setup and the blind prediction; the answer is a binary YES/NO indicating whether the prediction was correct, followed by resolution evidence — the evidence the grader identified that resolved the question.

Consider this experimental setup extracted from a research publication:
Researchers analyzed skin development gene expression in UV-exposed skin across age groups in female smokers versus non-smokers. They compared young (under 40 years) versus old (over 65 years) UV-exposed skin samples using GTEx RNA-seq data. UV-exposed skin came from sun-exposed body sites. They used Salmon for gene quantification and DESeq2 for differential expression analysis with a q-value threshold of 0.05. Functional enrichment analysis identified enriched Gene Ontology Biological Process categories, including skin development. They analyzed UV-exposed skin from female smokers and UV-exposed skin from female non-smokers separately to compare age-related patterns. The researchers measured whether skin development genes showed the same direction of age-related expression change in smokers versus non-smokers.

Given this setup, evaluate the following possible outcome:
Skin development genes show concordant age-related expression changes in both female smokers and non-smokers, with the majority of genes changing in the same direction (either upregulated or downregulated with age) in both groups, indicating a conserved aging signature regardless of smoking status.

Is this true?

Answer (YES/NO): NO